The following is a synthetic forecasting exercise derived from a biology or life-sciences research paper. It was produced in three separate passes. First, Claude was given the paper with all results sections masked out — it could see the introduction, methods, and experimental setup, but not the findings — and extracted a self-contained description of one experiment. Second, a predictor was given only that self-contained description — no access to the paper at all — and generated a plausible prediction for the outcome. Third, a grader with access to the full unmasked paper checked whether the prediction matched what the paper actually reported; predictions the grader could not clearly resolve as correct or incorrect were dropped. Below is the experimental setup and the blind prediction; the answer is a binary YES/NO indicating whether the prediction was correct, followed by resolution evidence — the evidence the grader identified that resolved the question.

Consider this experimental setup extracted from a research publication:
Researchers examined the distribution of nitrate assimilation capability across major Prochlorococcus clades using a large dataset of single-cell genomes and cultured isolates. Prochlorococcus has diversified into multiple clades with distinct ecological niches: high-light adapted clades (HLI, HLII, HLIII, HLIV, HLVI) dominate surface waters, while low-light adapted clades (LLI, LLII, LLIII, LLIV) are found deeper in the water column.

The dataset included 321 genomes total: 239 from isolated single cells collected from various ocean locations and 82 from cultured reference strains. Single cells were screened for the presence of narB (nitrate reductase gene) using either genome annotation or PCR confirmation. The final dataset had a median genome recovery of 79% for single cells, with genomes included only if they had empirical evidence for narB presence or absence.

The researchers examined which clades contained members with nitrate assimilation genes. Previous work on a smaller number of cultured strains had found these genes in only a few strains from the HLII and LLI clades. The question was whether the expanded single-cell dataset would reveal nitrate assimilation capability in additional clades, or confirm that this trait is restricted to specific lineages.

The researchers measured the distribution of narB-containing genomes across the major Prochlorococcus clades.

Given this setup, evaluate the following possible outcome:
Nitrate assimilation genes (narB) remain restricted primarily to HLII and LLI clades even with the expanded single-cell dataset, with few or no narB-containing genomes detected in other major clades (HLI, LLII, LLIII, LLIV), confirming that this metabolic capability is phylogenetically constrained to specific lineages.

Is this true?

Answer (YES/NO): NO